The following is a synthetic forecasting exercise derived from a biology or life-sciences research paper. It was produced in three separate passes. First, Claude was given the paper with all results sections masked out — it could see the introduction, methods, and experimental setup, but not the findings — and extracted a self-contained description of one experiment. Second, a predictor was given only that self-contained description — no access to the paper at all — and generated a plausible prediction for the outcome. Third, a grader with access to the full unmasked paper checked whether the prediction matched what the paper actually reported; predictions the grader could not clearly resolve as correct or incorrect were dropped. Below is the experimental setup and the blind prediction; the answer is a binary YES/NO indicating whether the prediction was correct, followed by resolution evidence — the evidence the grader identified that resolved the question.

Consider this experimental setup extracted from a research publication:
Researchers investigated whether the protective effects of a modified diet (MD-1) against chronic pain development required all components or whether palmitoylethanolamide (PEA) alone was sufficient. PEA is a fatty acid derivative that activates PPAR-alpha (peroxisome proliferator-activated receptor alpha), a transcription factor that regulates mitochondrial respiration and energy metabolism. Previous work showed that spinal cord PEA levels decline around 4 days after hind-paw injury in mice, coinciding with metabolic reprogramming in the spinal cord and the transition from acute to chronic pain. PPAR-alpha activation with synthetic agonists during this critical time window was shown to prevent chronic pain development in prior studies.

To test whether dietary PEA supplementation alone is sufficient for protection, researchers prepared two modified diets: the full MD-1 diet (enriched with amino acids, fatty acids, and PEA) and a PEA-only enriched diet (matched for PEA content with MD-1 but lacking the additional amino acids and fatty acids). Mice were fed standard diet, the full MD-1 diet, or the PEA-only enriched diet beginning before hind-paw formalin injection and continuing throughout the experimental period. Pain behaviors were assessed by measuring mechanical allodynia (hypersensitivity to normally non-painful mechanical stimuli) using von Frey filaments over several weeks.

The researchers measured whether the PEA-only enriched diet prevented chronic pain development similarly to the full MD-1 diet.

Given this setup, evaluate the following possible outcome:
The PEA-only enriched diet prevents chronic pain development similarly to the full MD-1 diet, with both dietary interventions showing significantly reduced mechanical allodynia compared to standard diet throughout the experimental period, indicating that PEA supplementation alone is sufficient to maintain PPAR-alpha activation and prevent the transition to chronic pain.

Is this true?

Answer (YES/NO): NO